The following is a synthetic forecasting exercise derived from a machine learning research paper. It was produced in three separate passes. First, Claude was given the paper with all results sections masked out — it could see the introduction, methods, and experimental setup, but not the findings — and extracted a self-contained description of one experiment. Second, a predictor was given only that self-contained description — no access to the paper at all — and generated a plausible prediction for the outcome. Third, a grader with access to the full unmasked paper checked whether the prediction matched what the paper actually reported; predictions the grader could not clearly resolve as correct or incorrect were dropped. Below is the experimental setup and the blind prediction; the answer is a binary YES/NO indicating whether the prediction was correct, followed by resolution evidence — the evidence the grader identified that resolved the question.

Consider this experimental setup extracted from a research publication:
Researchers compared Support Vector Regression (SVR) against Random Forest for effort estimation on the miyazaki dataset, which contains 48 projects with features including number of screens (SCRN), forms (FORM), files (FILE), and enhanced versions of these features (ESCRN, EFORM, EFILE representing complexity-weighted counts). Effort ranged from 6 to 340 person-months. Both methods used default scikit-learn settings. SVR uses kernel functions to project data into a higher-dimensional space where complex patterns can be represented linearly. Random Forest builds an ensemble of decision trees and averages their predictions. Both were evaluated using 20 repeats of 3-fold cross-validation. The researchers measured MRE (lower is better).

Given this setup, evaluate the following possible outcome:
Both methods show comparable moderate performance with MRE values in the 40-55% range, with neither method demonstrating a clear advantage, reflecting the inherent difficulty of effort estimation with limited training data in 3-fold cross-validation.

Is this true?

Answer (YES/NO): NO